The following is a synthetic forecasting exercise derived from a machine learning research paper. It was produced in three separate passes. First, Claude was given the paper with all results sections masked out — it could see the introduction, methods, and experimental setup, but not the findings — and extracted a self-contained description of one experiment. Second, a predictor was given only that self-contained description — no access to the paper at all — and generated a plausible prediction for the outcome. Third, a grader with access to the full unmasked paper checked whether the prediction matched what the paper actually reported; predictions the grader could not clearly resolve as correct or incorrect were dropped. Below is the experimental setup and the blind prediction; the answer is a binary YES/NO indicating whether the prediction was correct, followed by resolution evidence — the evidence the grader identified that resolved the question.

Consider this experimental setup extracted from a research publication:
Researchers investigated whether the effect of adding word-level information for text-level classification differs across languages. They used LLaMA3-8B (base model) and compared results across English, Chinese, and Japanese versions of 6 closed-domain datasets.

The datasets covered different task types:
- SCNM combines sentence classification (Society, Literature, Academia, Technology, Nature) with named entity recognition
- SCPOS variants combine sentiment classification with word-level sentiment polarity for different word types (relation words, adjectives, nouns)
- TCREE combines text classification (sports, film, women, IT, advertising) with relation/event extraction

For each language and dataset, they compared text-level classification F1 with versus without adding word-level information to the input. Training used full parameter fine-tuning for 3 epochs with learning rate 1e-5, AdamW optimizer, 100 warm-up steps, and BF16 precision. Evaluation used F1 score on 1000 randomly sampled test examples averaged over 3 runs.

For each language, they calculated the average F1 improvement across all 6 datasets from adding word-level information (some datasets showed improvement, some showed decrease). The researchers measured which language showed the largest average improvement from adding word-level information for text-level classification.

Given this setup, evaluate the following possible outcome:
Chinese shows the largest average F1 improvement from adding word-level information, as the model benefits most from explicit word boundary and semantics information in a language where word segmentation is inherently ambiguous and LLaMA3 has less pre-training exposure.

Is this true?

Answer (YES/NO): NO